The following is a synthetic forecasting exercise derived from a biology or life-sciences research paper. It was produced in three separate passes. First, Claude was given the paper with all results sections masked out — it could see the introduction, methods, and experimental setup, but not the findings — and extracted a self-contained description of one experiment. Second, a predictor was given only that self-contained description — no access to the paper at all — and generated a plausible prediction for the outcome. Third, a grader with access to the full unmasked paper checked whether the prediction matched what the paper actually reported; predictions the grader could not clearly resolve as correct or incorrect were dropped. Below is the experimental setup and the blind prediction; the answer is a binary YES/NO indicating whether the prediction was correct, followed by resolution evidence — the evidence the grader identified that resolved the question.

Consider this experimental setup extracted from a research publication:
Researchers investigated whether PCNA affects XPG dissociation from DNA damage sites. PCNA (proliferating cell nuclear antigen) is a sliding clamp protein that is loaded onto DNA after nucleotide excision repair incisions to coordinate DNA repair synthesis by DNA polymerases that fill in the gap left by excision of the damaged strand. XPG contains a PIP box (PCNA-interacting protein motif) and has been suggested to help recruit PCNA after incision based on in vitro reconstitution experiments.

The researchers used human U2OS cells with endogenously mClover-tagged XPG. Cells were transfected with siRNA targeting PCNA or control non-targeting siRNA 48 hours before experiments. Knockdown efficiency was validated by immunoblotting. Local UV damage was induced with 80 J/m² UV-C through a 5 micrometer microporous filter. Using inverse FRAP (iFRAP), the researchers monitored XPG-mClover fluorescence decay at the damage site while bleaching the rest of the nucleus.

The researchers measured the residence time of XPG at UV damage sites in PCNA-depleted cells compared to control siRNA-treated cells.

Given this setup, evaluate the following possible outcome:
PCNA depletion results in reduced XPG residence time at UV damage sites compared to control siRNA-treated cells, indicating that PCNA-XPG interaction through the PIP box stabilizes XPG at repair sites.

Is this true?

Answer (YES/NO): NO